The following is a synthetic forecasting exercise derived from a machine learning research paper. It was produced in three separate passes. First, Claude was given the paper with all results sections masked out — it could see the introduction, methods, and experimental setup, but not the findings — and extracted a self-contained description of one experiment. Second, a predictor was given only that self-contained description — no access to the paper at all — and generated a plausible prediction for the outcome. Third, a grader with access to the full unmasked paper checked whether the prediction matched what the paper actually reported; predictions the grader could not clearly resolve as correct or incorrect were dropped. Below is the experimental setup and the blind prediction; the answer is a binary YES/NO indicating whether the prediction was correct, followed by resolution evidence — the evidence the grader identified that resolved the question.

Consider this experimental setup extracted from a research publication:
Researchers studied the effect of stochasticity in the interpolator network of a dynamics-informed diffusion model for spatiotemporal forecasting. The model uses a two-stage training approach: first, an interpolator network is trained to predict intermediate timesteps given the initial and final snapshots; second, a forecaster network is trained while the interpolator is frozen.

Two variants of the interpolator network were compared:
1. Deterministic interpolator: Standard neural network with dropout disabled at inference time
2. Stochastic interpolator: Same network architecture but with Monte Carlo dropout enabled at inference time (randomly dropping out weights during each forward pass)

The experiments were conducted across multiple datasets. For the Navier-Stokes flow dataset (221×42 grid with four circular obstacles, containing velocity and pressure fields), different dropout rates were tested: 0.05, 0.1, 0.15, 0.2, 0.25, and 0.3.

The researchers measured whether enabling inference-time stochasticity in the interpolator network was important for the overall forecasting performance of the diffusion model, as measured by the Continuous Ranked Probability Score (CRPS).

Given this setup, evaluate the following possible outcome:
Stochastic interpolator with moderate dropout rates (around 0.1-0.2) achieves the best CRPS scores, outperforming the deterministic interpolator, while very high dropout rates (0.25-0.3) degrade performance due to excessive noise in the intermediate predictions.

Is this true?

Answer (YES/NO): NO